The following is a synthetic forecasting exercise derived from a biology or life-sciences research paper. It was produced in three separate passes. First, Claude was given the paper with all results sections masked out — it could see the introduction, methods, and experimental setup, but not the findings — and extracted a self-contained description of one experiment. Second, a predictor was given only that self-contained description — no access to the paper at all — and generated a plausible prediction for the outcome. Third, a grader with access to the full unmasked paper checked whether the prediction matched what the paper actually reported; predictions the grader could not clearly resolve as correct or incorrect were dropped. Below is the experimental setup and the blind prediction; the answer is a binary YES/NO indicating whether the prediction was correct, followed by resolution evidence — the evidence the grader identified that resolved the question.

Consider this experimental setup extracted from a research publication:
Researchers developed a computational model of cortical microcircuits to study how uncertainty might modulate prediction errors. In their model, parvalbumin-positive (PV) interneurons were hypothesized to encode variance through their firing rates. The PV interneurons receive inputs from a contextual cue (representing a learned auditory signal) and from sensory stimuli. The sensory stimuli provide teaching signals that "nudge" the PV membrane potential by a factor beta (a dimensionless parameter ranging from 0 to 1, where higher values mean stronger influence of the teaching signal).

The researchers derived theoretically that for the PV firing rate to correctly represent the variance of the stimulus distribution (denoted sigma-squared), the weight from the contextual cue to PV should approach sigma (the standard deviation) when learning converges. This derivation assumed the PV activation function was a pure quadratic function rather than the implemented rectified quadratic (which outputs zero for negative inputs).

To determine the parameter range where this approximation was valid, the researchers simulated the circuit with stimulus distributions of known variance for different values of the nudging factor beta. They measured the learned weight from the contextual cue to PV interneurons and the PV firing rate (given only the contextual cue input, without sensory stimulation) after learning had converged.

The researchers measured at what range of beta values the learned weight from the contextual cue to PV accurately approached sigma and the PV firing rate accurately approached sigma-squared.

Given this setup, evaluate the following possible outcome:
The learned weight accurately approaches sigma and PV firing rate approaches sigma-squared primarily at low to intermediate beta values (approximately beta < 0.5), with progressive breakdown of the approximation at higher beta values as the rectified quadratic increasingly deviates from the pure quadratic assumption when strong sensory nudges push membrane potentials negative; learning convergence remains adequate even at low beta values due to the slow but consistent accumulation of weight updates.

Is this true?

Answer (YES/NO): NO